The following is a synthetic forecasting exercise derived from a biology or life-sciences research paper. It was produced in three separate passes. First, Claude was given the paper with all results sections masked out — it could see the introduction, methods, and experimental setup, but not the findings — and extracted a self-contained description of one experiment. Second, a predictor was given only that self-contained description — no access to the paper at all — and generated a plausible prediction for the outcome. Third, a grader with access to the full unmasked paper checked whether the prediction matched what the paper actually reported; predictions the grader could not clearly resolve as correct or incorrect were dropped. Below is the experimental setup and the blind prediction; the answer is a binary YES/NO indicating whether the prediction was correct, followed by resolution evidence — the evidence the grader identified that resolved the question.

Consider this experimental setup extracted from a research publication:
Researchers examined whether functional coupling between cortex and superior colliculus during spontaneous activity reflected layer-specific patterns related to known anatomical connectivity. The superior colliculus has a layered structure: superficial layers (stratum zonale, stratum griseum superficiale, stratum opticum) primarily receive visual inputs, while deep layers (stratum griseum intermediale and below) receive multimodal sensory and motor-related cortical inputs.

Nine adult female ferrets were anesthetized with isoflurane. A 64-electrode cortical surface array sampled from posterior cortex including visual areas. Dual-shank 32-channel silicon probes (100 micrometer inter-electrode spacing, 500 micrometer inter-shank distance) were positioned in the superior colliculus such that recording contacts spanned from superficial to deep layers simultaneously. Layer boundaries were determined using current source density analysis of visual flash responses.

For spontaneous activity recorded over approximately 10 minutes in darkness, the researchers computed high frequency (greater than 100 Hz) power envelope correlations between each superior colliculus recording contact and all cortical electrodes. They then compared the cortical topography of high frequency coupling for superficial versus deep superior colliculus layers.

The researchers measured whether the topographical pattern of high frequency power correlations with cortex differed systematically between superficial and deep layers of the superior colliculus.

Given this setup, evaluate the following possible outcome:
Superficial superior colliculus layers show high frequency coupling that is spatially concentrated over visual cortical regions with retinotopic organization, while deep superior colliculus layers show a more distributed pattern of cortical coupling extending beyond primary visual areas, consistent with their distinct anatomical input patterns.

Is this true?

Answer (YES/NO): YES